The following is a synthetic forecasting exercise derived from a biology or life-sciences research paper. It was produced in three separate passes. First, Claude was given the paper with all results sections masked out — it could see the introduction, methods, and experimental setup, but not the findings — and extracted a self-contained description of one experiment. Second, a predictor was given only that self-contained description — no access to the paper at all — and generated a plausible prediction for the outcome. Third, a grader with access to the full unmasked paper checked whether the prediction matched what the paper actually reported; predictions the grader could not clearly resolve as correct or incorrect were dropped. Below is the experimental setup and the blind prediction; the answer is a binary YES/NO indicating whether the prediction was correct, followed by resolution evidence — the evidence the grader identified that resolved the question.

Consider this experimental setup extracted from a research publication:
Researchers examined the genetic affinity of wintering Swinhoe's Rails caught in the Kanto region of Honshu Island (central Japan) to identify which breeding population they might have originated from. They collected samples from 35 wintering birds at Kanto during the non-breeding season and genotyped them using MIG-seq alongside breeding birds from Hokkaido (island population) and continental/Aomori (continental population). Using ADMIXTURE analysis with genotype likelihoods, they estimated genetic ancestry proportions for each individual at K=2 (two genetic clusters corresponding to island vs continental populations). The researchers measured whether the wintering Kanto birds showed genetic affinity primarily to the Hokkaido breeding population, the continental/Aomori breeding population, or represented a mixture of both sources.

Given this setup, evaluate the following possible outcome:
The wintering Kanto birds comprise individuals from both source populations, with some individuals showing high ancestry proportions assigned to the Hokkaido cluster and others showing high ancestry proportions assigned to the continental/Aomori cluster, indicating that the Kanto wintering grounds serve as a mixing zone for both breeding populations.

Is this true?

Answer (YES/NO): NO